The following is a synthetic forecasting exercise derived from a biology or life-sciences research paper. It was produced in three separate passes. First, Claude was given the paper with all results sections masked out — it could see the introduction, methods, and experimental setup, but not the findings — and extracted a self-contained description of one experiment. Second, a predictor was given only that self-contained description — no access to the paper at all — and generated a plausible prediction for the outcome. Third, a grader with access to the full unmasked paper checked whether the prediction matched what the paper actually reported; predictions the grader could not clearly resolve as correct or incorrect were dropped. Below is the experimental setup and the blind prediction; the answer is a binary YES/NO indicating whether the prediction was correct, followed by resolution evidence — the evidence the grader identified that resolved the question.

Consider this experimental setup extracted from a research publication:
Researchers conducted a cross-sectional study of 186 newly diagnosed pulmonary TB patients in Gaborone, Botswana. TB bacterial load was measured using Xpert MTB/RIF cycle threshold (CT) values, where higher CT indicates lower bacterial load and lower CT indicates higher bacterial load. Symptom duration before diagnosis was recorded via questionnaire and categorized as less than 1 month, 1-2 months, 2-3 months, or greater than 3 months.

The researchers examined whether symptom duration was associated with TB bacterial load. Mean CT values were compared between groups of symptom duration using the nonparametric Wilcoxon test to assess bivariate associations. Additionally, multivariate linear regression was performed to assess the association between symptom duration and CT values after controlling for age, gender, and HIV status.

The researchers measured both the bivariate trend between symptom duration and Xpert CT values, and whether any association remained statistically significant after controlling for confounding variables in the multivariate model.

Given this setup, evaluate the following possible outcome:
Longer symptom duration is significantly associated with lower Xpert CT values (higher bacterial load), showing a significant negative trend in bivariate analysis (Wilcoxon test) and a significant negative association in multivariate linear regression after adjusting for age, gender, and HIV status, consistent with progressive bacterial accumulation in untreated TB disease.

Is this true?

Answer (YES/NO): NO